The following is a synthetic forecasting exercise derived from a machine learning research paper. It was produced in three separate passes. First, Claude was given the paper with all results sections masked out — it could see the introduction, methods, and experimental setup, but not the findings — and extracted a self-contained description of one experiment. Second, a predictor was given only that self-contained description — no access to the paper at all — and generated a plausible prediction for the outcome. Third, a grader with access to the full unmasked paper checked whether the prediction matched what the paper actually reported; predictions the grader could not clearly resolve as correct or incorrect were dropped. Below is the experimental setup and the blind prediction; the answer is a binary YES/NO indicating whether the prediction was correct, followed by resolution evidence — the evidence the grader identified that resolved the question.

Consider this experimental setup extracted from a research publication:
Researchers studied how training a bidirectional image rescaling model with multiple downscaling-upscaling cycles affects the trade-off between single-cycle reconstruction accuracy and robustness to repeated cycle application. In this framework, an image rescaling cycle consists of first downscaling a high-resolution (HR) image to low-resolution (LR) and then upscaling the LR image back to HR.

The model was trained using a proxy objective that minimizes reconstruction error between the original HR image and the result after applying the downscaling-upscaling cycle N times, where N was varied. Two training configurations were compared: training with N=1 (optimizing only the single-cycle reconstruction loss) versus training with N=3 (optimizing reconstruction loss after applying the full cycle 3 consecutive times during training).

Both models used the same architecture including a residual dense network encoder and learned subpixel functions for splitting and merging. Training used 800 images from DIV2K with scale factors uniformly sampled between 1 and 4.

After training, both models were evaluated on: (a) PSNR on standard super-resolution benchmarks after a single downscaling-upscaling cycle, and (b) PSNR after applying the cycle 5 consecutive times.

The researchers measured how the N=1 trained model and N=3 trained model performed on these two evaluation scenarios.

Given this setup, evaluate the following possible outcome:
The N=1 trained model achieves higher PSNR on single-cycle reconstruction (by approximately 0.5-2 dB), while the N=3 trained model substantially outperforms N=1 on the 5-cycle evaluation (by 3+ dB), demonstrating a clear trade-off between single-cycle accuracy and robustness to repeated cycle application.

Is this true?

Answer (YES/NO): NO